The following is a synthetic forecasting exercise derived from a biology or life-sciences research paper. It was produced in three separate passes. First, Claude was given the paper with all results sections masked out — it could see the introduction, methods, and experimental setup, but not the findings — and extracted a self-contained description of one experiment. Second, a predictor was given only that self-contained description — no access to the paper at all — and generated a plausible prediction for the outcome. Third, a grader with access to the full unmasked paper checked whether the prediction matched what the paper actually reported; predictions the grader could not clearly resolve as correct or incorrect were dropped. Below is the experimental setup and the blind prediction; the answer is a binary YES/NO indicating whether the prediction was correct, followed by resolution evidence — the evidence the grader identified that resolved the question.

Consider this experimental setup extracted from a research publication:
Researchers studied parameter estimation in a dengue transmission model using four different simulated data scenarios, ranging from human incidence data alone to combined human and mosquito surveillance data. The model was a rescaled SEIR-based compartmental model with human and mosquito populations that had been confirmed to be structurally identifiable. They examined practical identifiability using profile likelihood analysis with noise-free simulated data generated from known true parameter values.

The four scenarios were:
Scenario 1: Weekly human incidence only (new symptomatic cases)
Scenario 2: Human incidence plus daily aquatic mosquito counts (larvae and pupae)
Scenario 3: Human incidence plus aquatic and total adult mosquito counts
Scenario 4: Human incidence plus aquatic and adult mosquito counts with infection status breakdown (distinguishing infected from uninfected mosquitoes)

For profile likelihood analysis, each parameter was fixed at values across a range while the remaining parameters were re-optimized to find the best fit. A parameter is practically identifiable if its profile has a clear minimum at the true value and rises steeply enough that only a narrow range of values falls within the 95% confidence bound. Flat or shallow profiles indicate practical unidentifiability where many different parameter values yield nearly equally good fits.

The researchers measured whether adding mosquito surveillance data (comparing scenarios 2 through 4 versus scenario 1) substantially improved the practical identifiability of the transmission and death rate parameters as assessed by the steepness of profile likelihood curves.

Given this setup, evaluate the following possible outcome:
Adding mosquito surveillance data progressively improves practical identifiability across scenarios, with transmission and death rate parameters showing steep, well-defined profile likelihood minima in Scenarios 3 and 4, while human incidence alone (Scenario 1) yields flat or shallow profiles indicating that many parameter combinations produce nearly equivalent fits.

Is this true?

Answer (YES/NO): NO